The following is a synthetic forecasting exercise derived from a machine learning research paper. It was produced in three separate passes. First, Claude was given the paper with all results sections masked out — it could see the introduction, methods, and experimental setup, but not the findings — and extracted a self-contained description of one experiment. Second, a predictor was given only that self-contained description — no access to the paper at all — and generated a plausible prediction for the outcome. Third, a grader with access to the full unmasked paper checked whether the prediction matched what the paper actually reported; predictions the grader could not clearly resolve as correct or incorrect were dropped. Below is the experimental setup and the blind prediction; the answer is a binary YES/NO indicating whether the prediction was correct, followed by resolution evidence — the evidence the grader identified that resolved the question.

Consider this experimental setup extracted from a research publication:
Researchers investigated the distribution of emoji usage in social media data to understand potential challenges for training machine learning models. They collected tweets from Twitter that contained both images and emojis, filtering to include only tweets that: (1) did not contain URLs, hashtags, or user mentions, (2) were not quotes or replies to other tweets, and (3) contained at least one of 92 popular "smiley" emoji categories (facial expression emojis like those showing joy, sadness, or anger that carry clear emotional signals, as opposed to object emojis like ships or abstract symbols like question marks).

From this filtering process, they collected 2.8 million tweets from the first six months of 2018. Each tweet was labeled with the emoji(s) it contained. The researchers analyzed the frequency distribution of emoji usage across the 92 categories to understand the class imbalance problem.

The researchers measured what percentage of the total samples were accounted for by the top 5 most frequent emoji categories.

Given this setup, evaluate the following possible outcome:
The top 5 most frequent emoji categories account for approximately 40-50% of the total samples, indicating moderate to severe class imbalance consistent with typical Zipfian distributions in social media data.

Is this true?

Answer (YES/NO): YES